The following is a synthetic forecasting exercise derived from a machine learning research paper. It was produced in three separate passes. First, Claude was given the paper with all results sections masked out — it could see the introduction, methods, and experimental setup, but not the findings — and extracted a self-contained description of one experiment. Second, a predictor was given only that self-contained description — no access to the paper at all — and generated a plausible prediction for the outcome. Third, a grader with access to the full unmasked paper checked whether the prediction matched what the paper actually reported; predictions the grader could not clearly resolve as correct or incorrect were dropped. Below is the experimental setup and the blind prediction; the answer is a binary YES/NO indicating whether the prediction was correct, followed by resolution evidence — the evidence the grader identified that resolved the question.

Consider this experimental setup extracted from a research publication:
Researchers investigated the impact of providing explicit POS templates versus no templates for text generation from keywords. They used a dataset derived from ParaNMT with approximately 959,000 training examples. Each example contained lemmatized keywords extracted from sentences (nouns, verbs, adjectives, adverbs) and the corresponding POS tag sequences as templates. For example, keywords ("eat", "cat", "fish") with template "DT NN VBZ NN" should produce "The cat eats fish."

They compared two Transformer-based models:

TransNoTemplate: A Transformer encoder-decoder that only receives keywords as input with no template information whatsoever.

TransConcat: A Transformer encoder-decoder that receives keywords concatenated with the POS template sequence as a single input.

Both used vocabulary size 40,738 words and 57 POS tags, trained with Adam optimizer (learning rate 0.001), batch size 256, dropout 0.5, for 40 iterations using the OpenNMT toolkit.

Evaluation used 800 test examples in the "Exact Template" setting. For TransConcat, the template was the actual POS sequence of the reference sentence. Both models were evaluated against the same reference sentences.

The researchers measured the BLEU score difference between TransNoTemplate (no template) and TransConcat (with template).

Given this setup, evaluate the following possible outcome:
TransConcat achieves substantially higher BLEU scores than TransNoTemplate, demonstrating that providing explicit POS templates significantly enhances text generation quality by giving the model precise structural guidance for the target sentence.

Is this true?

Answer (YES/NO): YES